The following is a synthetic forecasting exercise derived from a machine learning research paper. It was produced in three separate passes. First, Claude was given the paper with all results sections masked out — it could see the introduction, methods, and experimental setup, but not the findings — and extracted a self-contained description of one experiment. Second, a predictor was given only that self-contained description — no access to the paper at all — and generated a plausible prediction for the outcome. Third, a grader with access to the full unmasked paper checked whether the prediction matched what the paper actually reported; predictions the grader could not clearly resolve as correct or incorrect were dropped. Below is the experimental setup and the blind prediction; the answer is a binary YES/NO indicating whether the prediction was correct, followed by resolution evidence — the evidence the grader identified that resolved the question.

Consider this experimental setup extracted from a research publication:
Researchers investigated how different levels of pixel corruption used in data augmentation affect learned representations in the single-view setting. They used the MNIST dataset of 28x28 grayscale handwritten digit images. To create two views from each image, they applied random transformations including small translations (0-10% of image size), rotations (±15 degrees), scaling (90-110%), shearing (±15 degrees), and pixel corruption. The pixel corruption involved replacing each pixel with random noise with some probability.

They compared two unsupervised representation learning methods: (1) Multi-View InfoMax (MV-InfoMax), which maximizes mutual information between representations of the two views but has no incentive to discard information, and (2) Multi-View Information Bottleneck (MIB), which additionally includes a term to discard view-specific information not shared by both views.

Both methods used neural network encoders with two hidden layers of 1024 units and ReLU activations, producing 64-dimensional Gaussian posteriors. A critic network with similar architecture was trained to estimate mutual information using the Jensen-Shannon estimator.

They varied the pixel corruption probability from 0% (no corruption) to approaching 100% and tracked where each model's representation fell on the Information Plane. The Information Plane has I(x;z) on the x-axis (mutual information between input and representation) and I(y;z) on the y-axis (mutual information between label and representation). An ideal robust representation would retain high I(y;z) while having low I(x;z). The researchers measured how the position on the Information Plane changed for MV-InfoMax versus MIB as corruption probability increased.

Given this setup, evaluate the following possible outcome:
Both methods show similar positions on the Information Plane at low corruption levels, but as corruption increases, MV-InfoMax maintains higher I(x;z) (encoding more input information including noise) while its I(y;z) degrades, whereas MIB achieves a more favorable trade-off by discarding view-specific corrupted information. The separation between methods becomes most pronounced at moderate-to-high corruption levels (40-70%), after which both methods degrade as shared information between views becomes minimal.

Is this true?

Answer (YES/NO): NO